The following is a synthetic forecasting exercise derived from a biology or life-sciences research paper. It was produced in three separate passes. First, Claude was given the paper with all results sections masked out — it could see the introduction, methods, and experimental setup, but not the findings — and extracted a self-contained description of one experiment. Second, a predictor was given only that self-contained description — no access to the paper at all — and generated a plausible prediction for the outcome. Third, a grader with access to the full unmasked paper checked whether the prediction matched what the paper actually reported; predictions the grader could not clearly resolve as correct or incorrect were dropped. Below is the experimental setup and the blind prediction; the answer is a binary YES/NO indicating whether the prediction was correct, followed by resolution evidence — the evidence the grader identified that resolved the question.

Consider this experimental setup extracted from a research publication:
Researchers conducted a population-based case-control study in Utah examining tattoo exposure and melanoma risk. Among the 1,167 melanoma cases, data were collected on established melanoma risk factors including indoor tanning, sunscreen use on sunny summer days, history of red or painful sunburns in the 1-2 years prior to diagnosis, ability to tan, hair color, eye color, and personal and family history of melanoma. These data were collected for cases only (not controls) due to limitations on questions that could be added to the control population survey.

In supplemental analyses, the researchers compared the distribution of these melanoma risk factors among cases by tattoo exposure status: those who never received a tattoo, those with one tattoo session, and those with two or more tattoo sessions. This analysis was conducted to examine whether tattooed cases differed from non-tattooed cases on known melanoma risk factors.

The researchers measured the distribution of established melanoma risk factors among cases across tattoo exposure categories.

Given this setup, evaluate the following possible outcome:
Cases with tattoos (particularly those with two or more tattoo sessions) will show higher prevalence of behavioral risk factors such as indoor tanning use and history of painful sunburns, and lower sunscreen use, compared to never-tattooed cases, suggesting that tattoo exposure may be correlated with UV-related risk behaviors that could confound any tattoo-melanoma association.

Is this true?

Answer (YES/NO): NO